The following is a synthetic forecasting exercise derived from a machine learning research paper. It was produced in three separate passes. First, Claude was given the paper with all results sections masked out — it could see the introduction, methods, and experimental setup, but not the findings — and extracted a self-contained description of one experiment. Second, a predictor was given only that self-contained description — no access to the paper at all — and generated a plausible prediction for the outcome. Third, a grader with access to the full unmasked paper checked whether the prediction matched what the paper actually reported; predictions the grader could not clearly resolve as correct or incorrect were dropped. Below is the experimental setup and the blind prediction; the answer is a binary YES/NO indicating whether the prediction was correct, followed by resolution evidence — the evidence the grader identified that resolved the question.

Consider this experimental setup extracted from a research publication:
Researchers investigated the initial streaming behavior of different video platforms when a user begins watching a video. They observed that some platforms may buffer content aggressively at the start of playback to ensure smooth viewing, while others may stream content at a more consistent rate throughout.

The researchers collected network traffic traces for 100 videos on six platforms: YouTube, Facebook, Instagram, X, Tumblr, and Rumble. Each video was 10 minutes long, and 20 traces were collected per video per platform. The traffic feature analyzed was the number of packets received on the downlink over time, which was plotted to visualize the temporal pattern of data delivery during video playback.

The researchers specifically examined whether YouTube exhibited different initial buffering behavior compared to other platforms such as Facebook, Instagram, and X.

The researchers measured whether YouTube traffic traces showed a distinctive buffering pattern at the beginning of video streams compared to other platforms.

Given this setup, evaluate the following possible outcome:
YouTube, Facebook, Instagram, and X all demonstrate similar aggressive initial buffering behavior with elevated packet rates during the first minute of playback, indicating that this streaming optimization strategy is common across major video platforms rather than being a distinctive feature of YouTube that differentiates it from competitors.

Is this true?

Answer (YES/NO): NO